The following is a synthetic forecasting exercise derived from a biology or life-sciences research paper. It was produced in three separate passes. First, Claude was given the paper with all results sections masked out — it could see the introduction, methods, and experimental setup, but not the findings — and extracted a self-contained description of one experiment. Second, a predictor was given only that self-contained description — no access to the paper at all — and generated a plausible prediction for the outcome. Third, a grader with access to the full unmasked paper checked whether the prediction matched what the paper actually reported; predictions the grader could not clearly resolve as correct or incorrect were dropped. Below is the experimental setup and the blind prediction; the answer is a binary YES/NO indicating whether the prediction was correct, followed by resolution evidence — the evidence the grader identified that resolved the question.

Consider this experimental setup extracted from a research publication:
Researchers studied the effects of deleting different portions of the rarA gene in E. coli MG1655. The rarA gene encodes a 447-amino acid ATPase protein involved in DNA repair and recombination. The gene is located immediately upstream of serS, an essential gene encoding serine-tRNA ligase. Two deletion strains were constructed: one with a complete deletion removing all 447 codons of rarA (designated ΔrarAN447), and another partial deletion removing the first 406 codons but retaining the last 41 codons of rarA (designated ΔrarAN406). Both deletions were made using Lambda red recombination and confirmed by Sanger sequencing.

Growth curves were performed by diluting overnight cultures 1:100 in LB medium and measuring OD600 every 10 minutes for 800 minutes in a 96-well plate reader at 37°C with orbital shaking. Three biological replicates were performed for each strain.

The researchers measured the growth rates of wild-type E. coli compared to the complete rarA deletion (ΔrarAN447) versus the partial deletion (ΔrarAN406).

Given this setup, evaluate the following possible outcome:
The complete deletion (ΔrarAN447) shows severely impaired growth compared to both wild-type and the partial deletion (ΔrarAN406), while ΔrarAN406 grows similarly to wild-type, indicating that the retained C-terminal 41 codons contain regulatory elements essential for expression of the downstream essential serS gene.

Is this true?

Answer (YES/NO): YES